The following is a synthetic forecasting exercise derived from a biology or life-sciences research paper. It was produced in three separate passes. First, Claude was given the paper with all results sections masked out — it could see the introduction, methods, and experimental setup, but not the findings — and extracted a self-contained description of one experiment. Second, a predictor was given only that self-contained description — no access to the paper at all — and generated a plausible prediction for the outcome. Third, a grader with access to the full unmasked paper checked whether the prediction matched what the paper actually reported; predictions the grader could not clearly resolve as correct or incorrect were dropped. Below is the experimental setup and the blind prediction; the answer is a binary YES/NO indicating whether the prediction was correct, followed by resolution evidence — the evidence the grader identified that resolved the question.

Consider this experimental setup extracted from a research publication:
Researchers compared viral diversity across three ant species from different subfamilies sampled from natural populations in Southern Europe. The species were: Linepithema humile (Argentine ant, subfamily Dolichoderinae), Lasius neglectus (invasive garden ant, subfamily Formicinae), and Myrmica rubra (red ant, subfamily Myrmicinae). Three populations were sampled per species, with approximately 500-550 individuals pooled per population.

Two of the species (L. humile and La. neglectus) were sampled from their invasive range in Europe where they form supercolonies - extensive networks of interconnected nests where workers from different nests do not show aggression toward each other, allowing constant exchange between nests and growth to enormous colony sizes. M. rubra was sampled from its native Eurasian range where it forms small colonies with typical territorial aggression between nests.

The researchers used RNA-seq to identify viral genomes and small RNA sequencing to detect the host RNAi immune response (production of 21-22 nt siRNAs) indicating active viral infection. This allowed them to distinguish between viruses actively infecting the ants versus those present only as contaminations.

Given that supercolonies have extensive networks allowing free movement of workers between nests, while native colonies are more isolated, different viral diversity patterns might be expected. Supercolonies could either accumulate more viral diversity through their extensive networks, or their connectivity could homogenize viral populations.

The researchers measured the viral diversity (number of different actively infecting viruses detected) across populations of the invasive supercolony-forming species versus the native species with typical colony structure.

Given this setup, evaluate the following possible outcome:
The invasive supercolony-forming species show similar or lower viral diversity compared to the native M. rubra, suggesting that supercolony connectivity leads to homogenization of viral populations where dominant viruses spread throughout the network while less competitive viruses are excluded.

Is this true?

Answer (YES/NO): NO